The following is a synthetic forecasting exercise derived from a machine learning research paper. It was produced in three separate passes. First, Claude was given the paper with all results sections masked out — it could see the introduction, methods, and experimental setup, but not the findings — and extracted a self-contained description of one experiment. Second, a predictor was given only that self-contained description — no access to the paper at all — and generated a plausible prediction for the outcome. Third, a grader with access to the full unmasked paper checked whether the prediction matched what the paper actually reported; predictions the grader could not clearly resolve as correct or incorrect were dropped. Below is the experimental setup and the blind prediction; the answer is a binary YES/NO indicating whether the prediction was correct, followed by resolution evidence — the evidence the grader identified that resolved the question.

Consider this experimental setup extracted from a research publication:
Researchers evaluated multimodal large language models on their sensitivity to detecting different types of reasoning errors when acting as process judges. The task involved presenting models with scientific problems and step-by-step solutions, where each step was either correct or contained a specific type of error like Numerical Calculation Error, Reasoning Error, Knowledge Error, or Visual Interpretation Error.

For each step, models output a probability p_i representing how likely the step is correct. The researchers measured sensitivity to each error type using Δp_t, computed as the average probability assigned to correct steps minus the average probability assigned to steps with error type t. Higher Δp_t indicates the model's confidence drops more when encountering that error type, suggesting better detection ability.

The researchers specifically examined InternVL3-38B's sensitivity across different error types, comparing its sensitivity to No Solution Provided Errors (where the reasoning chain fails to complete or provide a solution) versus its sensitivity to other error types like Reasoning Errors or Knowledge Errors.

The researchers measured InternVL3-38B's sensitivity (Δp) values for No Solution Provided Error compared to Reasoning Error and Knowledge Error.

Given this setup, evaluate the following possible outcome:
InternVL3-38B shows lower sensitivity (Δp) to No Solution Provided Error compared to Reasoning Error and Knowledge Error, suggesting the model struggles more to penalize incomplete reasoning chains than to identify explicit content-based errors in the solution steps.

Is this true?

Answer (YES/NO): NO